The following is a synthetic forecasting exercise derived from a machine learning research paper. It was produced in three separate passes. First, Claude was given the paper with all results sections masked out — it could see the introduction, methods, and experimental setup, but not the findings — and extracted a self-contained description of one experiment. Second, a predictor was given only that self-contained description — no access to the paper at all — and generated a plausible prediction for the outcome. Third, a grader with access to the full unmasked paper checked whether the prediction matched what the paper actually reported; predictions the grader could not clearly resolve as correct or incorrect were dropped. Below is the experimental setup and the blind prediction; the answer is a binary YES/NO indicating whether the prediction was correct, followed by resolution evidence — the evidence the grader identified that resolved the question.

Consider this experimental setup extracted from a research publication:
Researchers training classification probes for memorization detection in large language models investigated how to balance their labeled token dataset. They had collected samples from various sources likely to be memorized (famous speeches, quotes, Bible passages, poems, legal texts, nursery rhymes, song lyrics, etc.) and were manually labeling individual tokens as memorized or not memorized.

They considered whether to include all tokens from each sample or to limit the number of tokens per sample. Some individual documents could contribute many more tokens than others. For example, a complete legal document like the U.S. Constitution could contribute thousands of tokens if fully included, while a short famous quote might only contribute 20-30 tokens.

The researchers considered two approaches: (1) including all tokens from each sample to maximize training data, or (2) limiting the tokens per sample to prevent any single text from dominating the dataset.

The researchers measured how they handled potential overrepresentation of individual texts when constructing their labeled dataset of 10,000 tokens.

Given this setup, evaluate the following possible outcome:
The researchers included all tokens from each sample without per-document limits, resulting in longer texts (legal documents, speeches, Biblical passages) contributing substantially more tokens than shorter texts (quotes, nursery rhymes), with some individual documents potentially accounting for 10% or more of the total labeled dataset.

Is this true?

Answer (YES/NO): NO